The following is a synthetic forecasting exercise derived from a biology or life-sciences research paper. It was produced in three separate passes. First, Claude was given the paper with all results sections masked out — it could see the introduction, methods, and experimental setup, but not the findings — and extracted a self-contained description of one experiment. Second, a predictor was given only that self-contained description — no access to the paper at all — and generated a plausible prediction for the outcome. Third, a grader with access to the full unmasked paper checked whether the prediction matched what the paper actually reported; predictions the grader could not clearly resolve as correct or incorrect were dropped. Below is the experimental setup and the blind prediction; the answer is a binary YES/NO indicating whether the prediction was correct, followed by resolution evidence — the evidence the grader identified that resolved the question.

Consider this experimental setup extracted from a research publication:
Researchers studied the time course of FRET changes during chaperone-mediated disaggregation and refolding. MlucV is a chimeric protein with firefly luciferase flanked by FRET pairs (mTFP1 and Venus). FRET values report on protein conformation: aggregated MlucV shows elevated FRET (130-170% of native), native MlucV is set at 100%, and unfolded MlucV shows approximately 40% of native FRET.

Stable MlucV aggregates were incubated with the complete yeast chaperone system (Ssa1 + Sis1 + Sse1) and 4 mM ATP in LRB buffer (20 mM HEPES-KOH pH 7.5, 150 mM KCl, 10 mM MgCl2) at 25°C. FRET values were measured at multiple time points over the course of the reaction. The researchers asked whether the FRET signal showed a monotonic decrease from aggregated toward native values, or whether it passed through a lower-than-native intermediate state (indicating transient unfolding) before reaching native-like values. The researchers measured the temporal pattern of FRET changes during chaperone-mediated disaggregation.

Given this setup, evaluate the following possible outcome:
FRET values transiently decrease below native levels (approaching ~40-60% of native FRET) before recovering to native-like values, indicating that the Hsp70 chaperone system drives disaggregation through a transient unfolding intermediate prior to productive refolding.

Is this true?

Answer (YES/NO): YES